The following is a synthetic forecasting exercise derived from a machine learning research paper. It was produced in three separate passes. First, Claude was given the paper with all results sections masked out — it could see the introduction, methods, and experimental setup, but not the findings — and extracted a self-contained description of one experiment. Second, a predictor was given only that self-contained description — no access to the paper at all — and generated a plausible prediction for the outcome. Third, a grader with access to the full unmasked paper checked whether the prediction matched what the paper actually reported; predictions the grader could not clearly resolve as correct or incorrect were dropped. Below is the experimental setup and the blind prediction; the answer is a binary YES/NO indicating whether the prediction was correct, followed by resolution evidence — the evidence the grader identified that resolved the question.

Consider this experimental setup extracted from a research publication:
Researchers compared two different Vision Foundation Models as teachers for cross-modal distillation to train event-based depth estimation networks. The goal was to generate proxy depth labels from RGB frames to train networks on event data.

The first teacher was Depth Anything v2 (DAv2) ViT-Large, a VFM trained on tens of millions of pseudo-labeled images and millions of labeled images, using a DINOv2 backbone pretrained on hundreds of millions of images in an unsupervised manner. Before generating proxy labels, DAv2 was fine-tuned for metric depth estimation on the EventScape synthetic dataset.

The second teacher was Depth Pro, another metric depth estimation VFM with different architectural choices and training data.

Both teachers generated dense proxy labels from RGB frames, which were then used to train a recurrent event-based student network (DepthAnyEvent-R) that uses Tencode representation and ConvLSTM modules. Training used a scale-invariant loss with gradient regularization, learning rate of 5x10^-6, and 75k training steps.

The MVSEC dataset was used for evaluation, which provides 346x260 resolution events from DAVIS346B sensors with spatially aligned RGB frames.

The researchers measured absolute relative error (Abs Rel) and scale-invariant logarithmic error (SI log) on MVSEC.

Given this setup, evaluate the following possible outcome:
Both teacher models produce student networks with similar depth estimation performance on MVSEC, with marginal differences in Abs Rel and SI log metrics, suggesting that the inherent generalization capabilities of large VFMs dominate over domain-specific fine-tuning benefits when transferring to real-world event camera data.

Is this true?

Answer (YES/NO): NO